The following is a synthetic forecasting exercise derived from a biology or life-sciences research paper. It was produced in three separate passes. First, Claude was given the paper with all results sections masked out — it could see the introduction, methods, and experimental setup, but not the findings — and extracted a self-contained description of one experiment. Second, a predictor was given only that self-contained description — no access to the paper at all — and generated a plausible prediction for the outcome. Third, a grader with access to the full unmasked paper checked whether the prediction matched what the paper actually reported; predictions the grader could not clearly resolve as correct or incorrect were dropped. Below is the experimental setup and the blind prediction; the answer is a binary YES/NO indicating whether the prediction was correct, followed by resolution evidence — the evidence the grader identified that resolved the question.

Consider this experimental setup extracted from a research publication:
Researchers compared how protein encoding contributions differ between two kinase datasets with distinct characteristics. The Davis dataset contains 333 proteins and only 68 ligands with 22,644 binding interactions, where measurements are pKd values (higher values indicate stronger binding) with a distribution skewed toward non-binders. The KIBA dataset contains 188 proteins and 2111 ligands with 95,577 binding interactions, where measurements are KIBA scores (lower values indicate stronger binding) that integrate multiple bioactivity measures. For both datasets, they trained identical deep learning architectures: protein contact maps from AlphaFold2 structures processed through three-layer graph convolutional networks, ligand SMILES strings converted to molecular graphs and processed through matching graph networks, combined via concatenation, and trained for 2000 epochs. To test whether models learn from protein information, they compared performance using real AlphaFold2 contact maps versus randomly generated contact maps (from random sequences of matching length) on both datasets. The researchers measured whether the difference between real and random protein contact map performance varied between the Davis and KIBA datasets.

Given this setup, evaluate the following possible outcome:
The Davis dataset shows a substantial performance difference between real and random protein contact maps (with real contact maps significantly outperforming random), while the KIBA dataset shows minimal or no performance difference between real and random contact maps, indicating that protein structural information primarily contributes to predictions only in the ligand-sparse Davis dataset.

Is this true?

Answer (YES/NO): NO